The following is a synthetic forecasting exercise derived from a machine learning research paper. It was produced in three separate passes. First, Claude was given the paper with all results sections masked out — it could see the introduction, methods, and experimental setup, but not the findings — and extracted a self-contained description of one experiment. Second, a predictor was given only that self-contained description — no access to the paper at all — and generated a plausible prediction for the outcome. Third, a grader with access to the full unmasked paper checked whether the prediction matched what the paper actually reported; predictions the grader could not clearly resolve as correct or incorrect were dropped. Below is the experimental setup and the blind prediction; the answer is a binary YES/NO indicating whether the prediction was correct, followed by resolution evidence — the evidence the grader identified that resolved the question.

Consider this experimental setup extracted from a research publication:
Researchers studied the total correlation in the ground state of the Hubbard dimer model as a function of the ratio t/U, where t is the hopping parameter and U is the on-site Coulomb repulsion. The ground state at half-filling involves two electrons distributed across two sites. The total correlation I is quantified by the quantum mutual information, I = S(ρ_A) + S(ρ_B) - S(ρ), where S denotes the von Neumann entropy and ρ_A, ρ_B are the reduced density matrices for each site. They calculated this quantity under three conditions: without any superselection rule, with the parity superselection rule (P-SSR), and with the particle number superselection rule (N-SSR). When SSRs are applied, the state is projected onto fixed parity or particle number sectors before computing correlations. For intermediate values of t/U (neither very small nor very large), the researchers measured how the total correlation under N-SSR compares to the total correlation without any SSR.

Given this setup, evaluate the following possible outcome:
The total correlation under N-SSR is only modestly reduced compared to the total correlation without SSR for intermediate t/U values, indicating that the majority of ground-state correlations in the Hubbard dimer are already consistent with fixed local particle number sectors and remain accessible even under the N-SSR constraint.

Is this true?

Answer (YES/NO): NO